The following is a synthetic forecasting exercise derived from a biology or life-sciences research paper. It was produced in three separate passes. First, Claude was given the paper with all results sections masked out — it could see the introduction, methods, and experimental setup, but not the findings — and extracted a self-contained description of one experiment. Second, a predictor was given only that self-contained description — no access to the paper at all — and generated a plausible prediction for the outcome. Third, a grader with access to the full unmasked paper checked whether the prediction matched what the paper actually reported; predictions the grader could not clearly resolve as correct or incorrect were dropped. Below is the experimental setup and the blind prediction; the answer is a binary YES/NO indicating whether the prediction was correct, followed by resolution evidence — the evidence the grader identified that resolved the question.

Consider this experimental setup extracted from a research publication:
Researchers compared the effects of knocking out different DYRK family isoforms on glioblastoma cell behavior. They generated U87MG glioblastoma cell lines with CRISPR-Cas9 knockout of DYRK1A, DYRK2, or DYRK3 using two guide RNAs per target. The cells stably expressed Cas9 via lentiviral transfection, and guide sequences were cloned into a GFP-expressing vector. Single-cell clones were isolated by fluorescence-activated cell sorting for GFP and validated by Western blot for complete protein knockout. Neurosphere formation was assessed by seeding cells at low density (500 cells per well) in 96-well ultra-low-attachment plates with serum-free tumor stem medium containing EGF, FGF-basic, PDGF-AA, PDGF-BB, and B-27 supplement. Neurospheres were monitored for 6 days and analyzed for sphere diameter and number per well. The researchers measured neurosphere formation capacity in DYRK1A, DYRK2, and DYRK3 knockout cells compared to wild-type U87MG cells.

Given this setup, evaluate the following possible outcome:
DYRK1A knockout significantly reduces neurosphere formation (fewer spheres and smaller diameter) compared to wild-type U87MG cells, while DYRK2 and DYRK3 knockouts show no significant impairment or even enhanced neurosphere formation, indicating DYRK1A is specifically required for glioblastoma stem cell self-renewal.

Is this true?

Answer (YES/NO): YES